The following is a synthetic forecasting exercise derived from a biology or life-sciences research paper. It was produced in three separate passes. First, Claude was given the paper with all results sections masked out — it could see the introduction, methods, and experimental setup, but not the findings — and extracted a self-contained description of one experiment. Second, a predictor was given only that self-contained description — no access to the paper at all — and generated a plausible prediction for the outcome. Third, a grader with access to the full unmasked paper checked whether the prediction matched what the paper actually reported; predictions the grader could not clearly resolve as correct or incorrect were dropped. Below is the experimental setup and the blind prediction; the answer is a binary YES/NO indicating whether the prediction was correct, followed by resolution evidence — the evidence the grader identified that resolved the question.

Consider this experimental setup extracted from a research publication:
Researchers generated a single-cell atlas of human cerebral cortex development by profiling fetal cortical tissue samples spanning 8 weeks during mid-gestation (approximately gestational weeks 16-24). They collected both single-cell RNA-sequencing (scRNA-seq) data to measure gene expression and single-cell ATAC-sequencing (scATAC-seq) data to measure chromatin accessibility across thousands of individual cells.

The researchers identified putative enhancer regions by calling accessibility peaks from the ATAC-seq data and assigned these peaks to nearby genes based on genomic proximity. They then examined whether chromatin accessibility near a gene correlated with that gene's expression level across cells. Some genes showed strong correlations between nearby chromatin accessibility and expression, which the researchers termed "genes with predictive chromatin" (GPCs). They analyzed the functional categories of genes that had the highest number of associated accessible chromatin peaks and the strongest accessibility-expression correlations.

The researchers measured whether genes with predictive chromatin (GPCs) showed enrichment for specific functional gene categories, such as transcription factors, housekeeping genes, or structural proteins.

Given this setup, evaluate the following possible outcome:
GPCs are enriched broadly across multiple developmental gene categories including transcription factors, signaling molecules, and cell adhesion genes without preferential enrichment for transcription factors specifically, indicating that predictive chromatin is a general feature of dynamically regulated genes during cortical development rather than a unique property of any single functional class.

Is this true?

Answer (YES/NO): NO